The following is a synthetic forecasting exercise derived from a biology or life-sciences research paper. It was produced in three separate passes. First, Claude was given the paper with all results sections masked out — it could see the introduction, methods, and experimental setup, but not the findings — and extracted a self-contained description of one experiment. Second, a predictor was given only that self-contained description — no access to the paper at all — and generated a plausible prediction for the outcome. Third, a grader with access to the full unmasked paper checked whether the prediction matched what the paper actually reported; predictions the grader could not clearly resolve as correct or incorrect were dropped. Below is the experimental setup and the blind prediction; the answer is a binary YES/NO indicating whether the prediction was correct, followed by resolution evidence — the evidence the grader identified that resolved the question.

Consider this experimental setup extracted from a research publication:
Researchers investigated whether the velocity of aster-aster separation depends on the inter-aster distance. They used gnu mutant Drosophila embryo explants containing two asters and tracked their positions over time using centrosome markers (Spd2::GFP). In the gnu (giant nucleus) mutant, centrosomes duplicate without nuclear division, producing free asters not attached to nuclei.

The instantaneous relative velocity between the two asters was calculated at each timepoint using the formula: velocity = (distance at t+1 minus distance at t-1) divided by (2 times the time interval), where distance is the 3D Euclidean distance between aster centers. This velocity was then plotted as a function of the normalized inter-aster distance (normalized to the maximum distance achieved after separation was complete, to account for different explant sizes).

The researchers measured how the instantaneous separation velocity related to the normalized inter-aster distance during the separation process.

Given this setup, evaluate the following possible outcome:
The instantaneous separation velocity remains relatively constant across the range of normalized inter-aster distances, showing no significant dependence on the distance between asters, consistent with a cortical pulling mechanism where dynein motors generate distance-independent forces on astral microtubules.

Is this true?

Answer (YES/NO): NO